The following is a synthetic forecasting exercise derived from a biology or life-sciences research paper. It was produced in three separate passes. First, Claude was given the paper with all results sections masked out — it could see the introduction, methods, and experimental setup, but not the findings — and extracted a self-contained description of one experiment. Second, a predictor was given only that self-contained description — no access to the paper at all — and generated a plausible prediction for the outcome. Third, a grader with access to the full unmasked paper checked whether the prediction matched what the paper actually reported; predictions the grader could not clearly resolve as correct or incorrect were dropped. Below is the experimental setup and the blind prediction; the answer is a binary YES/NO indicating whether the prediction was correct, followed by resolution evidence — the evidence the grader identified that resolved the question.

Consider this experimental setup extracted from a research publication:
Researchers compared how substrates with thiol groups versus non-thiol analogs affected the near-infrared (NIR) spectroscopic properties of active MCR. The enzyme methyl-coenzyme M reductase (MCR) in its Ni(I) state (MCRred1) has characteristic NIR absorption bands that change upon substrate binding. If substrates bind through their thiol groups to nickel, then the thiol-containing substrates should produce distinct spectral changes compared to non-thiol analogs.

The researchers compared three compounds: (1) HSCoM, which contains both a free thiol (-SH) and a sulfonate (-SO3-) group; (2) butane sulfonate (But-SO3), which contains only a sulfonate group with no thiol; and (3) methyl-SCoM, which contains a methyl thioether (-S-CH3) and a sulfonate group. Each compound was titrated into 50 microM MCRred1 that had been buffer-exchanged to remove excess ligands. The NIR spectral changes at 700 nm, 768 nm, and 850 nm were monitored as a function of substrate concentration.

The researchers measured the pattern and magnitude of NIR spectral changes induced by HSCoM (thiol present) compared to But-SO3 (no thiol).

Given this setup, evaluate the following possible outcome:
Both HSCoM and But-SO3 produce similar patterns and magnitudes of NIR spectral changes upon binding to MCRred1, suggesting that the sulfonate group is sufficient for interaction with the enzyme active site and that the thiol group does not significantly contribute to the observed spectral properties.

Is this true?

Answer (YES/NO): NO